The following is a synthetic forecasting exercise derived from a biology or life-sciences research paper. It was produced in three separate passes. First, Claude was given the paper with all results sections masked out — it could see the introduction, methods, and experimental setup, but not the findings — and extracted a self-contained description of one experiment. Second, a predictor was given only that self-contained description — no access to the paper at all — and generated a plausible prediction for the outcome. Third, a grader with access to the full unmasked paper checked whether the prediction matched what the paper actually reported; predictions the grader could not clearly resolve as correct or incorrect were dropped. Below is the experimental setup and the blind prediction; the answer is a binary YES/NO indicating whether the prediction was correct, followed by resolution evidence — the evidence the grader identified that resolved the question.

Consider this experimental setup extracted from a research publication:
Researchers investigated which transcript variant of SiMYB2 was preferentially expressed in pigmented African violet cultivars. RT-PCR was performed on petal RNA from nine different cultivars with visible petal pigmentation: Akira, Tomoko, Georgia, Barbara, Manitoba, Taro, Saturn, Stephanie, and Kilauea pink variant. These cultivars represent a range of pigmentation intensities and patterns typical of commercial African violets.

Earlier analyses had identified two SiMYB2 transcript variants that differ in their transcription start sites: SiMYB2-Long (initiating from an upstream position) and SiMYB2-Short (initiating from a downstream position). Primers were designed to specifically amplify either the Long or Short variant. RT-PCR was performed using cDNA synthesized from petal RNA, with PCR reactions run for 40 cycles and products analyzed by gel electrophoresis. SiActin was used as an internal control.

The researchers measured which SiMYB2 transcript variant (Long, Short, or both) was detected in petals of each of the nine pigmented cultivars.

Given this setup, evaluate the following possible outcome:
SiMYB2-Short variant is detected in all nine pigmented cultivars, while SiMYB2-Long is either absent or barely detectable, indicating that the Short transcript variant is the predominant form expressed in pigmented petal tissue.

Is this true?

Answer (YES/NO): NO